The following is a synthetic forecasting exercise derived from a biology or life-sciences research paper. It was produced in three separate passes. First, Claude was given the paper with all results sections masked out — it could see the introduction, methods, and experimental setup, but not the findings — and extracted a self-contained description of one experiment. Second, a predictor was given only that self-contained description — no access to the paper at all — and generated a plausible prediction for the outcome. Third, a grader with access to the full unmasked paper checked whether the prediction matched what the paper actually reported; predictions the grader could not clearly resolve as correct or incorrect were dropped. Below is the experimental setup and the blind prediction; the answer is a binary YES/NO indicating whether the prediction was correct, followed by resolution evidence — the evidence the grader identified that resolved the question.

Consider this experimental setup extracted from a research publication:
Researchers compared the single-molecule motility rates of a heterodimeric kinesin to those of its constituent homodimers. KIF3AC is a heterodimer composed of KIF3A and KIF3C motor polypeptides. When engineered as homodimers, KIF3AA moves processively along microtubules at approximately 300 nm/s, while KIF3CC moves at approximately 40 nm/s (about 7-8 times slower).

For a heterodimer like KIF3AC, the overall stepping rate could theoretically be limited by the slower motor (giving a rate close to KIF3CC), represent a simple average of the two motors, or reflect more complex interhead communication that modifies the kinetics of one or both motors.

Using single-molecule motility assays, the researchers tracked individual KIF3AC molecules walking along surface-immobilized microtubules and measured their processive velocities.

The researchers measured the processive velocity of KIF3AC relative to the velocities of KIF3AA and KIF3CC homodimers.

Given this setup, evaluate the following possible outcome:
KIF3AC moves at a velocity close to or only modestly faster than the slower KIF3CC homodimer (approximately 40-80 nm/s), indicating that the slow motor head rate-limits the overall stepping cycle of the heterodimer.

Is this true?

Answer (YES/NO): NO